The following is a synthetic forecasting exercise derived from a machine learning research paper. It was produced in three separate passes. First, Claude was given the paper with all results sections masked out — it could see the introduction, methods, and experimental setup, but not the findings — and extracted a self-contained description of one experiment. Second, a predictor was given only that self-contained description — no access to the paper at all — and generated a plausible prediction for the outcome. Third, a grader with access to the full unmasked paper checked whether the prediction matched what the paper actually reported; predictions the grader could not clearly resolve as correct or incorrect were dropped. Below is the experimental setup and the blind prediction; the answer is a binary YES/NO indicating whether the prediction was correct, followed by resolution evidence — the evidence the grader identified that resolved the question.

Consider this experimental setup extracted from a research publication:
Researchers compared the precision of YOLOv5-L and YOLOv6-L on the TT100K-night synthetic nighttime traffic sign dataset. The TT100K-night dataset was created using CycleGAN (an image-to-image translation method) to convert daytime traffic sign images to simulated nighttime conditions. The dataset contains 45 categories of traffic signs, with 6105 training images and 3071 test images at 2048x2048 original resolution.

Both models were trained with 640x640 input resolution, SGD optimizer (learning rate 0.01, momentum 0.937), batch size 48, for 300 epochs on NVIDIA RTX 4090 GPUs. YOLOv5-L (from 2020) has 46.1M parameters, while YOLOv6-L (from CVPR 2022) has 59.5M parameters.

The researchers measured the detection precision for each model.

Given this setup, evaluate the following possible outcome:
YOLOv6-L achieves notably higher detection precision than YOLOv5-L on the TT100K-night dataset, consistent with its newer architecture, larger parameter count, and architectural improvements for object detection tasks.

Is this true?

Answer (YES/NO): NO